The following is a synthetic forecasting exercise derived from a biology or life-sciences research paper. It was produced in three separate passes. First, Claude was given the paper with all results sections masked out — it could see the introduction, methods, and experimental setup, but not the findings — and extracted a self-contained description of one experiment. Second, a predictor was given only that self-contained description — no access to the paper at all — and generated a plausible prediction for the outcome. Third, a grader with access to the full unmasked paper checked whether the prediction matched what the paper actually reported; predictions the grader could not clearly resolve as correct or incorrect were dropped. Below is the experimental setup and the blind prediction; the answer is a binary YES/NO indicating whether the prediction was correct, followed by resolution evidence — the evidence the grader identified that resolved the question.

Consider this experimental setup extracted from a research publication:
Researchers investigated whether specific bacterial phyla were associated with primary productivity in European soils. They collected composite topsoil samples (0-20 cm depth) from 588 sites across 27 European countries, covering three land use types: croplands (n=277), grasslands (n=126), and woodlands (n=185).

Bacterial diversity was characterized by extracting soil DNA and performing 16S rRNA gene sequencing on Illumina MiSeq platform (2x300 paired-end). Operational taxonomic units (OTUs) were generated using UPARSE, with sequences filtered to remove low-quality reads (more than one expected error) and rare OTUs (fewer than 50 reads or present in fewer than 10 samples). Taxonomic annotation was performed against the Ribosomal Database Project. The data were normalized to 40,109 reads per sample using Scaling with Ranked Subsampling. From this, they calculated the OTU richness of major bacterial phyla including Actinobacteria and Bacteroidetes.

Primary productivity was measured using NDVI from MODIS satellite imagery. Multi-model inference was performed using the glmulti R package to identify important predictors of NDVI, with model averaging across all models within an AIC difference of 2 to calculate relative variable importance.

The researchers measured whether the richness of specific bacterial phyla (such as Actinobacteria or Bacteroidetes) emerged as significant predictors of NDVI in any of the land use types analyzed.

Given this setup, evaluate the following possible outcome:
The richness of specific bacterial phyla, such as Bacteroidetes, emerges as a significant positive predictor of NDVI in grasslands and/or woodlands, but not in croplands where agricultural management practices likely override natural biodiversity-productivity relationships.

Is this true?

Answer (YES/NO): NO